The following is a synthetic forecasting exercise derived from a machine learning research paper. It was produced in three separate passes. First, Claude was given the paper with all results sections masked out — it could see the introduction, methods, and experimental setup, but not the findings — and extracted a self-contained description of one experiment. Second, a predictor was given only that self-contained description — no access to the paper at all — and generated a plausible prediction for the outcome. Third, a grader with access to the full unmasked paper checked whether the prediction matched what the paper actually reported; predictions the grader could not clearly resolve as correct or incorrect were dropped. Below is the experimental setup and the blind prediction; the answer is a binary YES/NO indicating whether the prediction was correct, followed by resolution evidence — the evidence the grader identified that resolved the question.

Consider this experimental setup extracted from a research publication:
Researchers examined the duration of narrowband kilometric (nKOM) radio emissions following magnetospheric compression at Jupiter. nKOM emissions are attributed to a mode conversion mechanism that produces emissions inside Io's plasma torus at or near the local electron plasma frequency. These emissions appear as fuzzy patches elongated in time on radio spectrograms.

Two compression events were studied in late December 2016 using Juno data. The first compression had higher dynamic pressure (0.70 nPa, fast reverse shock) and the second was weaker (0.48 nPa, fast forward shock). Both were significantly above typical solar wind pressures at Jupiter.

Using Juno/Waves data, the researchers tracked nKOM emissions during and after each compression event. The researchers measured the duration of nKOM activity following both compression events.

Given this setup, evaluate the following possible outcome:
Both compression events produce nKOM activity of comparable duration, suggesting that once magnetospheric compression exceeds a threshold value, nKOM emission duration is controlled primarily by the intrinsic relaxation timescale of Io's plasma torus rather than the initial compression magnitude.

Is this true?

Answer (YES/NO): YES